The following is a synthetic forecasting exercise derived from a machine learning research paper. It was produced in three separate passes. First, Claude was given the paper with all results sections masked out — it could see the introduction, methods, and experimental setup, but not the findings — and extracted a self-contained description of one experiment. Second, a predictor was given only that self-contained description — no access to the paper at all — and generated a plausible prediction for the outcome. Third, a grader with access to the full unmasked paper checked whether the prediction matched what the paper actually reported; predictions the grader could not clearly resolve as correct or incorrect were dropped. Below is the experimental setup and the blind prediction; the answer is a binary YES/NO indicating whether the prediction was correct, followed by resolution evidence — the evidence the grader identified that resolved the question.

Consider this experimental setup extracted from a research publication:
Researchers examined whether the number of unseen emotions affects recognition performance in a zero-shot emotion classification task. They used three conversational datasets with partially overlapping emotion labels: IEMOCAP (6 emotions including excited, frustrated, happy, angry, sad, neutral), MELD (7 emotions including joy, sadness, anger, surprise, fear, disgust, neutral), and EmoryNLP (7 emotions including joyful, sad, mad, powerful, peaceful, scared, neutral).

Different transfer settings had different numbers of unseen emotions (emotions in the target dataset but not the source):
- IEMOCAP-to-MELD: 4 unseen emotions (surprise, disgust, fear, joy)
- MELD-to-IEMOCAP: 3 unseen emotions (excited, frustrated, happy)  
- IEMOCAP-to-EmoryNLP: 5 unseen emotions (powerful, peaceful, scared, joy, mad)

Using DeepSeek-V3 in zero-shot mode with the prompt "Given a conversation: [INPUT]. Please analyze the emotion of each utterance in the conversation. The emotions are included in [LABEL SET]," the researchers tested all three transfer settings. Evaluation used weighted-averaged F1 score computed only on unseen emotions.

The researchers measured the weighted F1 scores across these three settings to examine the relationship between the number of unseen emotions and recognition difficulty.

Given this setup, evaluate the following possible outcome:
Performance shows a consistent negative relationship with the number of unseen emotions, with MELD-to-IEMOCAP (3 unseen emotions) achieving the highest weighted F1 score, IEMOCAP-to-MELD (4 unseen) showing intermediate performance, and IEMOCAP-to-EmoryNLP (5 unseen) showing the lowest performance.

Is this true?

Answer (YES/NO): NO